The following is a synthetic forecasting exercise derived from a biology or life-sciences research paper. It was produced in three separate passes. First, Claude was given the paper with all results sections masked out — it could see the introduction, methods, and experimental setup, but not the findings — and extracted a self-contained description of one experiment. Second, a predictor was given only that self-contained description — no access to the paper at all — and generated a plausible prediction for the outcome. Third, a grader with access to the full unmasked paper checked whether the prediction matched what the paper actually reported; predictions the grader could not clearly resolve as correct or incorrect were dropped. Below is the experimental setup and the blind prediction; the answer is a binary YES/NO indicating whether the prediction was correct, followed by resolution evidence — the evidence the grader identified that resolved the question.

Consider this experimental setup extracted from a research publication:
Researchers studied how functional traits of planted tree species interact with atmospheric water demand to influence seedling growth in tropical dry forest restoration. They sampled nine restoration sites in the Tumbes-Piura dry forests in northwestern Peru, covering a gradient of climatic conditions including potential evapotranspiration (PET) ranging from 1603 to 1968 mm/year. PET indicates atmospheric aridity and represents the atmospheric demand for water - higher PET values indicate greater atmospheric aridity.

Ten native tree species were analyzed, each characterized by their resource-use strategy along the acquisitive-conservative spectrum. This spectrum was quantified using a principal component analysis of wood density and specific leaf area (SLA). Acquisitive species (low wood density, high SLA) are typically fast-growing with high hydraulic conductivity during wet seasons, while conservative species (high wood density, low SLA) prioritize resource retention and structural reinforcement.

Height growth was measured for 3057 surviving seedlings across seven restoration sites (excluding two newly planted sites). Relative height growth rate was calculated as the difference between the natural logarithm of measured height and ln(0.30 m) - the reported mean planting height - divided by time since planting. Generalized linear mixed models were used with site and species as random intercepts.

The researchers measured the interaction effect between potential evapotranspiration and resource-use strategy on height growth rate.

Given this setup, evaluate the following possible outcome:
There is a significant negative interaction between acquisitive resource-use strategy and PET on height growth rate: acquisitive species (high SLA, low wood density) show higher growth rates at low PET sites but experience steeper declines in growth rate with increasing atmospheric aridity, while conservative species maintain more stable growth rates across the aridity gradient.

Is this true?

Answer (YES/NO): NO